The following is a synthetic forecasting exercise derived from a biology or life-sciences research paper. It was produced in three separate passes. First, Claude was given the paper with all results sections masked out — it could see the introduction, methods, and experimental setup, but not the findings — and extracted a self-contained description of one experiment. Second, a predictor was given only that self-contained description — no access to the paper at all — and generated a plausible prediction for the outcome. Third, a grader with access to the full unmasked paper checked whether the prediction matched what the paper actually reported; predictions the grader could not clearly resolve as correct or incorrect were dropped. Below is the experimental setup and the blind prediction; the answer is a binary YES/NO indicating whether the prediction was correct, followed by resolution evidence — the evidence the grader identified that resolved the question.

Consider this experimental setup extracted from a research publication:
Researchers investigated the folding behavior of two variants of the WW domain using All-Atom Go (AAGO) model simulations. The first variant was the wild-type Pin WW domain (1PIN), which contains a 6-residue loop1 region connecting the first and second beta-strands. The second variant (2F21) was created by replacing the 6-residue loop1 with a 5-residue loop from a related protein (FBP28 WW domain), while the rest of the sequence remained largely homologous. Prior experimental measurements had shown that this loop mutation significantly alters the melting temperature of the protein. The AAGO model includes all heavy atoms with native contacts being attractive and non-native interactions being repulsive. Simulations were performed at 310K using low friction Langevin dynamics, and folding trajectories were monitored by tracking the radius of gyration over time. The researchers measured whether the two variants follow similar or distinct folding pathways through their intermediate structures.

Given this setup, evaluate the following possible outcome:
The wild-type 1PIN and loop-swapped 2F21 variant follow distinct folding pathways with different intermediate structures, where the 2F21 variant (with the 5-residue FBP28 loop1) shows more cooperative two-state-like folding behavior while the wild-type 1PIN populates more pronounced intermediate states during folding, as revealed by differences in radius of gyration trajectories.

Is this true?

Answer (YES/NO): NO